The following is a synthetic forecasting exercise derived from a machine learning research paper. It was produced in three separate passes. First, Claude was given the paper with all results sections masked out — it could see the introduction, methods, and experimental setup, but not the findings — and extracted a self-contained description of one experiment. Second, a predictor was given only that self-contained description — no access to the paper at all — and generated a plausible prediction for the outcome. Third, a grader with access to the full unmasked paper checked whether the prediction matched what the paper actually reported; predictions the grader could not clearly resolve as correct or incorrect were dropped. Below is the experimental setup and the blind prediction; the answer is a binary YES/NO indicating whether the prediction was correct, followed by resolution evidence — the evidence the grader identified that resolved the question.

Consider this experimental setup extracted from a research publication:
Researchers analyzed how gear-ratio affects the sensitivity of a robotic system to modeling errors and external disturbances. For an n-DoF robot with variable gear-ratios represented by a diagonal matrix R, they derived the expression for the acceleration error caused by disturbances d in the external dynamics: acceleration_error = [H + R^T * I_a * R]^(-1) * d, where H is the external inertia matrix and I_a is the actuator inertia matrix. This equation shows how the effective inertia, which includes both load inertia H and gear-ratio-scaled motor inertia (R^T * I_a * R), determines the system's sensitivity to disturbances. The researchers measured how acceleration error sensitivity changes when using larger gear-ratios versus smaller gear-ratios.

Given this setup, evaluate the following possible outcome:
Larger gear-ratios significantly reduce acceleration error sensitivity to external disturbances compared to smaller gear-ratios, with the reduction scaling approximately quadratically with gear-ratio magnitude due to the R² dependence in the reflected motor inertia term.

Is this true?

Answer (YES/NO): YES